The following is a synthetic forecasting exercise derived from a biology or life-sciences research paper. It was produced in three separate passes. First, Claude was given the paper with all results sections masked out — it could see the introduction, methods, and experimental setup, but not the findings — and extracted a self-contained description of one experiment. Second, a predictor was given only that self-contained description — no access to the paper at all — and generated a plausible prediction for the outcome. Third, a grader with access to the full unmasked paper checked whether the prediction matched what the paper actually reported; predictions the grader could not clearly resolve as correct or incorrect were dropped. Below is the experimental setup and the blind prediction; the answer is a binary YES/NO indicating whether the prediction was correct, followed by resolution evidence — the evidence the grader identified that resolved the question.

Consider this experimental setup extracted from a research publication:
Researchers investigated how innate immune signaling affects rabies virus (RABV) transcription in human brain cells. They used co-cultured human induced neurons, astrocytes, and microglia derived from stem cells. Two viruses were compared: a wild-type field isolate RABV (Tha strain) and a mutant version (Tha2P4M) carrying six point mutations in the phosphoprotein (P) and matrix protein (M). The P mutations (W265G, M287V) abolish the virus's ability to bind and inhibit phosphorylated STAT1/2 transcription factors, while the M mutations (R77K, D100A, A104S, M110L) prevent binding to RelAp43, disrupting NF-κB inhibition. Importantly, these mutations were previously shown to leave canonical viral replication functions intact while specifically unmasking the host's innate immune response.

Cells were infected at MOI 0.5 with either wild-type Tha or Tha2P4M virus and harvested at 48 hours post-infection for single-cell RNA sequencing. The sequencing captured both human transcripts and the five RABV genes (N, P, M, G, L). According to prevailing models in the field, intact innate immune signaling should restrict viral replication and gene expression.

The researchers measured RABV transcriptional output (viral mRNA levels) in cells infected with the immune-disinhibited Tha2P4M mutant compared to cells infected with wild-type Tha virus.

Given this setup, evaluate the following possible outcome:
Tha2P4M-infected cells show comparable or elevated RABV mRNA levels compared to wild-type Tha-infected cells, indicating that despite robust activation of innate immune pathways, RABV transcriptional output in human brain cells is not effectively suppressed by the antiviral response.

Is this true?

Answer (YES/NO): YES